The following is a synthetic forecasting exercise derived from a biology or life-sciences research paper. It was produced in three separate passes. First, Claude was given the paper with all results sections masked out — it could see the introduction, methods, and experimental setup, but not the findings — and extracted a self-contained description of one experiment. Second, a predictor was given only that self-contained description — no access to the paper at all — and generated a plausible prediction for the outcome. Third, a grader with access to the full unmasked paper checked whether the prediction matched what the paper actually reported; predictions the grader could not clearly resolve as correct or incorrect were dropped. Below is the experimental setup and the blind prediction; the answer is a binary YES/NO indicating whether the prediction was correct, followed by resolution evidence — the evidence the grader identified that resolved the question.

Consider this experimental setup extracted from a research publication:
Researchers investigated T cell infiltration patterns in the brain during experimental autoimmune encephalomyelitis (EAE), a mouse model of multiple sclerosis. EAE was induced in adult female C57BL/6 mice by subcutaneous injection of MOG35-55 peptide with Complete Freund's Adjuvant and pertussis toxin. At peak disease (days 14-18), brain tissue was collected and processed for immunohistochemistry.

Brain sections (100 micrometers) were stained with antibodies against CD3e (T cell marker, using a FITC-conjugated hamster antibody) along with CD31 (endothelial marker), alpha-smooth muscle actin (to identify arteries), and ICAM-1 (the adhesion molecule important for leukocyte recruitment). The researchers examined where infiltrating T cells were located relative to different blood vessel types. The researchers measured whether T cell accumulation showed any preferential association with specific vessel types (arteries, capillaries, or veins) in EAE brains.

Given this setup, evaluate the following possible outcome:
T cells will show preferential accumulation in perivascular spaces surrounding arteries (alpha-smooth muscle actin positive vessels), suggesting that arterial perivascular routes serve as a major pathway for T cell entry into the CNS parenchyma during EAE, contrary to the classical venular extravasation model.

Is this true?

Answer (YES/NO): NO